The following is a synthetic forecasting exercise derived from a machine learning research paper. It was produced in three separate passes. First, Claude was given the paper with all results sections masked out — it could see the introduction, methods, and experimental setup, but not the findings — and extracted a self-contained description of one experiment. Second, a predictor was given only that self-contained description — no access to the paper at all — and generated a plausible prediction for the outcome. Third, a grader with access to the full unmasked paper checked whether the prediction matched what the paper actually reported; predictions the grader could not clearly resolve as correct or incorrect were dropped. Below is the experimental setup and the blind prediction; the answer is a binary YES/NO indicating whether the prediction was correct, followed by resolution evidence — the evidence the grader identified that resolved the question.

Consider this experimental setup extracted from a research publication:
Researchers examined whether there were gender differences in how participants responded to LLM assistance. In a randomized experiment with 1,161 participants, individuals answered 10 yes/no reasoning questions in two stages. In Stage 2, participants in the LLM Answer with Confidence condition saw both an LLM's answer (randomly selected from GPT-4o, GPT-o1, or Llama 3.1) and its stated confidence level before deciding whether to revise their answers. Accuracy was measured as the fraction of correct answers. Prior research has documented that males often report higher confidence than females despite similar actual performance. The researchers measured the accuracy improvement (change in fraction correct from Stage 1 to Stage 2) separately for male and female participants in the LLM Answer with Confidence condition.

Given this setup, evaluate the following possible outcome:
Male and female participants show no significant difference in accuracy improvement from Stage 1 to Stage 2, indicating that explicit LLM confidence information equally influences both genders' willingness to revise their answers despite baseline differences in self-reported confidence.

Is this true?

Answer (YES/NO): NO